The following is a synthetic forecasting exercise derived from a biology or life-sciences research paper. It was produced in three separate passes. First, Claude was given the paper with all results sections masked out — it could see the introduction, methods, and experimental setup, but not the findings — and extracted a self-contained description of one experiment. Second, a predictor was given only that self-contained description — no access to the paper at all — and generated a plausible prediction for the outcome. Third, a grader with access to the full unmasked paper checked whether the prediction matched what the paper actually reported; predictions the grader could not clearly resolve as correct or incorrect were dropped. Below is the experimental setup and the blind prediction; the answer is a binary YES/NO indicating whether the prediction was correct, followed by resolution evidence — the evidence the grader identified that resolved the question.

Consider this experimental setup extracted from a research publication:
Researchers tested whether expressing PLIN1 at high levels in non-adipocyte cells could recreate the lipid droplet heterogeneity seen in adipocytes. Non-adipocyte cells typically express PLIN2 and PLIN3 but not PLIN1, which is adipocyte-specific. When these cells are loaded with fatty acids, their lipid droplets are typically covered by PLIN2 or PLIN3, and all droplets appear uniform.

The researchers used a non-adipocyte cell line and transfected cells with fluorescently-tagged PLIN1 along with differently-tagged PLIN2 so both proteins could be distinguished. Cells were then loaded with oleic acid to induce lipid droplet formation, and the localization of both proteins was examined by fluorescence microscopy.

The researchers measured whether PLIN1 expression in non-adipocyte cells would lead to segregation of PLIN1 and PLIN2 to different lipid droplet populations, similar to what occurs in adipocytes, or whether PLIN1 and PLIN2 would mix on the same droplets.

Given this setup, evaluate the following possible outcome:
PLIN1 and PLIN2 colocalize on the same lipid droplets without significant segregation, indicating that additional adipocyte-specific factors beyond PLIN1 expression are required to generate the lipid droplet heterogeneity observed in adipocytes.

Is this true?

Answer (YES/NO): NO